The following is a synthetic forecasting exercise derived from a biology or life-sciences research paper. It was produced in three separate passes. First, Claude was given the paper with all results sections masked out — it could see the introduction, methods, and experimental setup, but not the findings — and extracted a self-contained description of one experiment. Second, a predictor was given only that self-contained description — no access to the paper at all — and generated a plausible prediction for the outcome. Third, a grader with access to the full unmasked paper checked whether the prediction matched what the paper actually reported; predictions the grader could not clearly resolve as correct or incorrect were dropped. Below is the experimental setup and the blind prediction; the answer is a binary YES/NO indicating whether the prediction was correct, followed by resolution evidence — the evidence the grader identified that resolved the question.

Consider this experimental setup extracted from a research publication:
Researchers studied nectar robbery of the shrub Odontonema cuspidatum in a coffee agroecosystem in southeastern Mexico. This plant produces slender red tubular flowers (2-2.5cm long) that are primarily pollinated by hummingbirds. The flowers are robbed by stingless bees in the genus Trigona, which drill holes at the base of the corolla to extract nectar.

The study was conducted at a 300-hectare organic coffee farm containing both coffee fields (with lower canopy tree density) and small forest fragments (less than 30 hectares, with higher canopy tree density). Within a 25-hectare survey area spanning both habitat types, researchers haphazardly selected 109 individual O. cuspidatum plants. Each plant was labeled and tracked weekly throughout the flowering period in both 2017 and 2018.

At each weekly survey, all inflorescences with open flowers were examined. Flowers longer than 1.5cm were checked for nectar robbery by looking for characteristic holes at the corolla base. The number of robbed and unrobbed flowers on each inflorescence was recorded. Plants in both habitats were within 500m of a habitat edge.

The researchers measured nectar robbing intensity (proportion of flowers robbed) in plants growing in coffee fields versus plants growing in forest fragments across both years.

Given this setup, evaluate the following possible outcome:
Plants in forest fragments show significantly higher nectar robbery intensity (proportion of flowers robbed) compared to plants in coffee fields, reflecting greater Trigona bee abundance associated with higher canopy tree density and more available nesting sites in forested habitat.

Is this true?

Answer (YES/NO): NO